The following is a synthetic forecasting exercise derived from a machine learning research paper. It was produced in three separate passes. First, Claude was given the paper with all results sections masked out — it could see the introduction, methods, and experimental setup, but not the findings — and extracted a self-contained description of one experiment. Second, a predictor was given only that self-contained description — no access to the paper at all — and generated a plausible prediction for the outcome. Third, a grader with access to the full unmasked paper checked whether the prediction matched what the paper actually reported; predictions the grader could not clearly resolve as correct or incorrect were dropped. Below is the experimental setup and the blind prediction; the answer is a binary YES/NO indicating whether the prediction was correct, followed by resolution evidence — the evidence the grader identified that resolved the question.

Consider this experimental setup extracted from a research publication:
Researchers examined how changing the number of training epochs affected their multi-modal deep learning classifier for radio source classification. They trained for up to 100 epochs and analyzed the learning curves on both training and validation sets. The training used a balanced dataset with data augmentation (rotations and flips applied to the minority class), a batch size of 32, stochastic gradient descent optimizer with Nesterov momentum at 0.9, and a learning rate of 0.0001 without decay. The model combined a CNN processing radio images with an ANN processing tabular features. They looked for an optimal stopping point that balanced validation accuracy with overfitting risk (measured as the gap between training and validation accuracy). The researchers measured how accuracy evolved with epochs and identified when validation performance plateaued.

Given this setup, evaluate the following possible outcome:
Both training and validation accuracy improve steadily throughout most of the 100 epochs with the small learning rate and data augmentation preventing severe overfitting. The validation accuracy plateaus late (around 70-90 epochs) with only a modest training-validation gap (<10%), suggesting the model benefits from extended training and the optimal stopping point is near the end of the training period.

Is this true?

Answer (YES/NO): NO